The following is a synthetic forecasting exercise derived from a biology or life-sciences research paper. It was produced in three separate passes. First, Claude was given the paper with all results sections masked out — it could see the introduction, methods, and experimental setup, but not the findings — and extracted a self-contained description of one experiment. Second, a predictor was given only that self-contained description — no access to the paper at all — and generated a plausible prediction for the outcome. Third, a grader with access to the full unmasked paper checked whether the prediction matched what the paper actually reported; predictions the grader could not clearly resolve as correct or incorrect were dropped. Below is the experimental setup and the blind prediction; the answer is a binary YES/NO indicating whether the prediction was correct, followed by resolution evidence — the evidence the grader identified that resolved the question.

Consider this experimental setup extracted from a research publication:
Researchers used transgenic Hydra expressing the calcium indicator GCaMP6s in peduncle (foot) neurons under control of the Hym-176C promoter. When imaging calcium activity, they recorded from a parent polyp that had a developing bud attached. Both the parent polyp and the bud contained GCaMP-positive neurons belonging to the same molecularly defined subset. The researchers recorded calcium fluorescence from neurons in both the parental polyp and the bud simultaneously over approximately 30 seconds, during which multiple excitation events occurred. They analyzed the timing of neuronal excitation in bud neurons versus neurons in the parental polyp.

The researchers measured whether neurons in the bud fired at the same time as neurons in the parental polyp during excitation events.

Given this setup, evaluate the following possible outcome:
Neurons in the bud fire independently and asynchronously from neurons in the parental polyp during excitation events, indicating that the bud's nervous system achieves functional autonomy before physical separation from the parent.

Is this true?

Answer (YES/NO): YES